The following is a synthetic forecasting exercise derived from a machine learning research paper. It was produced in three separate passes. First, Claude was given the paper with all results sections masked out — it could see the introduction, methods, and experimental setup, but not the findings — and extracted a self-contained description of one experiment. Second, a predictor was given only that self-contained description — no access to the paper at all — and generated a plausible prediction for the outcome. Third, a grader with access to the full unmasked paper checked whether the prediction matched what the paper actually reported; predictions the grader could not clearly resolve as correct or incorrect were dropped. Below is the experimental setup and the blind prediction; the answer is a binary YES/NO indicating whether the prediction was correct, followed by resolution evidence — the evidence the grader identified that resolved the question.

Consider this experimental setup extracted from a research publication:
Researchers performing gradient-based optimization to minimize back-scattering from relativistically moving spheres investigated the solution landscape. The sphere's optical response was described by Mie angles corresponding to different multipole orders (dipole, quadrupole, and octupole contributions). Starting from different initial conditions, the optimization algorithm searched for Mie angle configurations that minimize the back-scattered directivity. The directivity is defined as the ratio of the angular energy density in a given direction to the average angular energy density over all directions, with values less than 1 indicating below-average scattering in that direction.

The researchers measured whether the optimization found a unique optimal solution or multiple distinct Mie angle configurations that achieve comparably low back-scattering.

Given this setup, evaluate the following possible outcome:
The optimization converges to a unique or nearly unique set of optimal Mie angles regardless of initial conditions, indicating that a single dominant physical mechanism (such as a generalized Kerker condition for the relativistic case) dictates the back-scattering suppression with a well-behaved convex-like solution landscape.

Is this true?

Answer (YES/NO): NO